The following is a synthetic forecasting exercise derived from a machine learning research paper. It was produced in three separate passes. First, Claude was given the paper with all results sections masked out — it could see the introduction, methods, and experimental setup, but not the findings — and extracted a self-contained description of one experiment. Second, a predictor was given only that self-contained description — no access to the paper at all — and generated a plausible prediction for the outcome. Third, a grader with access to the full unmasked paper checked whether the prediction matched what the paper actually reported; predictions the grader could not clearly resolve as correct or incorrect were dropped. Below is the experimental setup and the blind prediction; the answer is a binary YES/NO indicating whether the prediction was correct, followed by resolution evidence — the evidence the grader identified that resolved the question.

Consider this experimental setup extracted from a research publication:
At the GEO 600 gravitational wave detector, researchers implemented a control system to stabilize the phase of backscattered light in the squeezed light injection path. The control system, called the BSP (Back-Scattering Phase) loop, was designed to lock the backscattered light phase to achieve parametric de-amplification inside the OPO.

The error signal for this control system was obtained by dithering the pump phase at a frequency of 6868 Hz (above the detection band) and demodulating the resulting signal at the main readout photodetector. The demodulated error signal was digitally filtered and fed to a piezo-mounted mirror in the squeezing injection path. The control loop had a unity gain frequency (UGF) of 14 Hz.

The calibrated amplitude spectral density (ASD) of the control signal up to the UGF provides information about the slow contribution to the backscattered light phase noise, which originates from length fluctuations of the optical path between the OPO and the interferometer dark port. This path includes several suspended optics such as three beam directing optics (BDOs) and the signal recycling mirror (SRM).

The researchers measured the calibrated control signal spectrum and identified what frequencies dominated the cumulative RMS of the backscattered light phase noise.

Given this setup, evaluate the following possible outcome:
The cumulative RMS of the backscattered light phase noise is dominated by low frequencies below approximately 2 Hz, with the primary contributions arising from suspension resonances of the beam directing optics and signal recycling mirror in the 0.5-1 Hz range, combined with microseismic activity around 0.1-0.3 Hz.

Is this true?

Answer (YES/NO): NO